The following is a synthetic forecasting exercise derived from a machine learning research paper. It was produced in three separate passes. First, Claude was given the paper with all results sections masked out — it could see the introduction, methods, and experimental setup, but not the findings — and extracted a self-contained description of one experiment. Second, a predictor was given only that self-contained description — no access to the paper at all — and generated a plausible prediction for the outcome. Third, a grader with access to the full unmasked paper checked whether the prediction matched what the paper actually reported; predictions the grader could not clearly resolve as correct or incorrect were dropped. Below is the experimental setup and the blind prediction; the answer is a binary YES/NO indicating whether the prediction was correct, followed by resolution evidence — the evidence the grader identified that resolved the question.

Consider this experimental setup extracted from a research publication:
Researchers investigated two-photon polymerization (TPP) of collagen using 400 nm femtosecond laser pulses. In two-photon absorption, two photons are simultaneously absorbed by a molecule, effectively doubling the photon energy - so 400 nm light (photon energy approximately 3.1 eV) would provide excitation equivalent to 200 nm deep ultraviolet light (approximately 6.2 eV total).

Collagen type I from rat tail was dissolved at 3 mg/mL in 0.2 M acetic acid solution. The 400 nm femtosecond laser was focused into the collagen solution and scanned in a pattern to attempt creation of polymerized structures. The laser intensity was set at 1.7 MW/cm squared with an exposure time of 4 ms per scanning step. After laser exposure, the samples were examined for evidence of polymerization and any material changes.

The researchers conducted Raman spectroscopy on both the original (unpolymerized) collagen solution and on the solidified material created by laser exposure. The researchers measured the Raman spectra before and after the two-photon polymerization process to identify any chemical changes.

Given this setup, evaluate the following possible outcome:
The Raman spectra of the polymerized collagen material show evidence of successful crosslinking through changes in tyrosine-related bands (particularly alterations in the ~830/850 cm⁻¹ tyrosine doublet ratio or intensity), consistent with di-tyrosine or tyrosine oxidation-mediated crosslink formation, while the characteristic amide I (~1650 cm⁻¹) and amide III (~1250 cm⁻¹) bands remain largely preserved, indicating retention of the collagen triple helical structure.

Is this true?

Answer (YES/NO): NO